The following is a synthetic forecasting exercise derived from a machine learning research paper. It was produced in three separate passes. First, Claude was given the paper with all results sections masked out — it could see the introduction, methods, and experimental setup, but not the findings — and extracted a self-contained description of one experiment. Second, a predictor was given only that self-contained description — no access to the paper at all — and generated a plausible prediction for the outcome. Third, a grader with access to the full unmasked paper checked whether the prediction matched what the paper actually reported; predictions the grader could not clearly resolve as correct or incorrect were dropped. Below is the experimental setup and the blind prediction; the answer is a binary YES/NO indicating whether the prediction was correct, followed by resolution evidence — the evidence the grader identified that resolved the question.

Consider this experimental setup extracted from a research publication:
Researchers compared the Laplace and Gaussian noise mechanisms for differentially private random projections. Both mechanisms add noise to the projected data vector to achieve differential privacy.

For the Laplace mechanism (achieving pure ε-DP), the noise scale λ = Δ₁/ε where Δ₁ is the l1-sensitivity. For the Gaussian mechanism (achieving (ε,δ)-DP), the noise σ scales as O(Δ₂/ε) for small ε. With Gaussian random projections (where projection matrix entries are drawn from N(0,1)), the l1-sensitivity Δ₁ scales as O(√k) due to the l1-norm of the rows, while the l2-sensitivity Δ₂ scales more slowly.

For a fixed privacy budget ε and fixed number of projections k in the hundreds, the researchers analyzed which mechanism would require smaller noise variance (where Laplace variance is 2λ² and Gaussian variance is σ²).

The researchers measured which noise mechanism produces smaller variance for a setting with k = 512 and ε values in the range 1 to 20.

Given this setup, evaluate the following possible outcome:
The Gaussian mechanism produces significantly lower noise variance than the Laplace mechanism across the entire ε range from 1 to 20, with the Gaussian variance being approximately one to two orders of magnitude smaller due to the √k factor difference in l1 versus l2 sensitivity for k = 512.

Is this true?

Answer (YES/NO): YES